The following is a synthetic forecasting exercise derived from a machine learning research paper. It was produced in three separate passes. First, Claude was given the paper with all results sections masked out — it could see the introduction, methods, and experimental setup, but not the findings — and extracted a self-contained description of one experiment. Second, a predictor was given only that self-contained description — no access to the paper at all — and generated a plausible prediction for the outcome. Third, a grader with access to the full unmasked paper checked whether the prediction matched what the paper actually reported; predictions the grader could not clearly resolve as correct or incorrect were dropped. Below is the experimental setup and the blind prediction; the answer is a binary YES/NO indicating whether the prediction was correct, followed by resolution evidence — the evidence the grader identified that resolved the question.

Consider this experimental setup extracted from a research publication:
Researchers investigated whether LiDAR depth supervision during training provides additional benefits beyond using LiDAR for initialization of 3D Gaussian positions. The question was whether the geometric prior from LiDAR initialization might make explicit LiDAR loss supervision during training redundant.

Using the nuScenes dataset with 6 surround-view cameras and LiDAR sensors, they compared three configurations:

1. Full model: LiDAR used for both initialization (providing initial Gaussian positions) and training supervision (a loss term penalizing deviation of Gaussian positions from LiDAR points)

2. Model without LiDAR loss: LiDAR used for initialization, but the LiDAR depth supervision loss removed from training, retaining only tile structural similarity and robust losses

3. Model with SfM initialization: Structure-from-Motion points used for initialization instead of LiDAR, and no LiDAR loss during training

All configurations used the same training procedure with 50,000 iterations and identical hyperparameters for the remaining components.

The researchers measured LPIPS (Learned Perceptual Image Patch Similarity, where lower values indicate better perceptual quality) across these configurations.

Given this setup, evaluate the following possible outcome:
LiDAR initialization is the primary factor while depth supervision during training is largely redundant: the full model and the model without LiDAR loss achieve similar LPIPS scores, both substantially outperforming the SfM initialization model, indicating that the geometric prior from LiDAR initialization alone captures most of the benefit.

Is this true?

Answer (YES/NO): NO